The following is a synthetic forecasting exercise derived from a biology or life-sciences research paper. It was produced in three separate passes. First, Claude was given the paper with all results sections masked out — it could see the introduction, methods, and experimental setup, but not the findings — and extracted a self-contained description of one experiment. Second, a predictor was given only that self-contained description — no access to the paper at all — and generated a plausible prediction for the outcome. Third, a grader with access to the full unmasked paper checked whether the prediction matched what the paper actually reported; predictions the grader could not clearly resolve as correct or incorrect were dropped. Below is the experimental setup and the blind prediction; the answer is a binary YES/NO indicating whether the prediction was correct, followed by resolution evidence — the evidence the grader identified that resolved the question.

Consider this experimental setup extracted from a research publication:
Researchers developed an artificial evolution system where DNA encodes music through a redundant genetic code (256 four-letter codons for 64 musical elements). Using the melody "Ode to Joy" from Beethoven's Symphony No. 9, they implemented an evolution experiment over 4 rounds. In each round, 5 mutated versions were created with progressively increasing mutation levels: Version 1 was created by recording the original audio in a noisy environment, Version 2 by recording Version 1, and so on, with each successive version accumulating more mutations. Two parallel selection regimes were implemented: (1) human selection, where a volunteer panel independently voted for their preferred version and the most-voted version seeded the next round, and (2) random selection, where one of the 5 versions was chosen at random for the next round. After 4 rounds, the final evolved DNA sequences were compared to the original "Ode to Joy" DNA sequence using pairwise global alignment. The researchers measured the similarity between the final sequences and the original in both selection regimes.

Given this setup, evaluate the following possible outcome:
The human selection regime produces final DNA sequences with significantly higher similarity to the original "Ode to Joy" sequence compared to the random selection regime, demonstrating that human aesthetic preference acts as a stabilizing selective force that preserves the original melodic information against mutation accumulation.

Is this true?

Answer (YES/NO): YES